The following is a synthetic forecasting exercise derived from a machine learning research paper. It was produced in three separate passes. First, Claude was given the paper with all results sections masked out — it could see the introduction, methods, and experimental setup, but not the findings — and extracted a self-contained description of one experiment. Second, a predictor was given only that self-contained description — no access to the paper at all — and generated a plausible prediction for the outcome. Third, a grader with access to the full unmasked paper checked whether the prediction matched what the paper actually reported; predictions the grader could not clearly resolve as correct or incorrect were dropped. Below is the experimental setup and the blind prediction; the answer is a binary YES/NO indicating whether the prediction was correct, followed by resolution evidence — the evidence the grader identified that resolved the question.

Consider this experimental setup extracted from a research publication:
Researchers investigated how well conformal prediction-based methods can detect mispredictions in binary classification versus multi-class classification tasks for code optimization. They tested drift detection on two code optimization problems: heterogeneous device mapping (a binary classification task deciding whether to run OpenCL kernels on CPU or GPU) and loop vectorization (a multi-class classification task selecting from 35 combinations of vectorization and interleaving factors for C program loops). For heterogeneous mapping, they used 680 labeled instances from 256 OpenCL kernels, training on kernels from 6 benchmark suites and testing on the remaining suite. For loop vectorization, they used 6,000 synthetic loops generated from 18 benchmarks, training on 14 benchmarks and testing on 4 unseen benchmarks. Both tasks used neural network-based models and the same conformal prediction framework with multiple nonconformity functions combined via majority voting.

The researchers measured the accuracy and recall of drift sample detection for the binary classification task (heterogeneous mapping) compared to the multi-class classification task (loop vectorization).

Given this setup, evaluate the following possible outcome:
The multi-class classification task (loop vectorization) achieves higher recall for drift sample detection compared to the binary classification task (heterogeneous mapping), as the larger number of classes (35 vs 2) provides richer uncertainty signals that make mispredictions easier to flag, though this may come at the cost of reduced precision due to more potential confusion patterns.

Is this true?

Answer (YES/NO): NO